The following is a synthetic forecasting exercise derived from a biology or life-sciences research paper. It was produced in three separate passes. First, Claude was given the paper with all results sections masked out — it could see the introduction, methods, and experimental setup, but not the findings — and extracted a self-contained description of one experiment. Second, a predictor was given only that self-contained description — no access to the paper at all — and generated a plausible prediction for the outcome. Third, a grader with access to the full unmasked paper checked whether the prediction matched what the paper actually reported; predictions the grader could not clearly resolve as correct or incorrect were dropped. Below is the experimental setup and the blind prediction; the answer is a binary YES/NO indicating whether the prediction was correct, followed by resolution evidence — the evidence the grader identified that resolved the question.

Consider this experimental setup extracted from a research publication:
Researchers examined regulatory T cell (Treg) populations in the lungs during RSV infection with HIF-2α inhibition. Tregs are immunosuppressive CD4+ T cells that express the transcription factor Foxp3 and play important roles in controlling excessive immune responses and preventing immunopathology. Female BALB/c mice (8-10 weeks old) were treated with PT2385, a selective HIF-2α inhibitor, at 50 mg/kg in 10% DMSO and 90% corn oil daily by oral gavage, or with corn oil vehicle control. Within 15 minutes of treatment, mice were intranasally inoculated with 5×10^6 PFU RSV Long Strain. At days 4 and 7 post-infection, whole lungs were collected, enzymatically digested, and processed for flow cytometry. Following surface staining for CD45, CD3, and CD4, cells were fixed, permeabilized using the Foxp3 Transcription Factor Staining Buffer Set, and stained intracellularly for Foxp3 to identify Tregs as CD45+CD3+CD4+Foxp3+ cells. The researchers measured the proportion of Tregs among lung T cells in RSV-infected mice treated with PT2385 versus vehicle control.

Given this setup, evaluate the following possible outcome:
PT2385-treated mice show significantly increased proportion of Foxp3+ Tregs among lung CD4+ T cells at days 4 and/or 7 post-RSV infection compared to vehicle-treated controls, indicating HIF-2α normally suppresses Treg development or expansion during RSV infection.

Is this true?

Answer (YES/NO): NO